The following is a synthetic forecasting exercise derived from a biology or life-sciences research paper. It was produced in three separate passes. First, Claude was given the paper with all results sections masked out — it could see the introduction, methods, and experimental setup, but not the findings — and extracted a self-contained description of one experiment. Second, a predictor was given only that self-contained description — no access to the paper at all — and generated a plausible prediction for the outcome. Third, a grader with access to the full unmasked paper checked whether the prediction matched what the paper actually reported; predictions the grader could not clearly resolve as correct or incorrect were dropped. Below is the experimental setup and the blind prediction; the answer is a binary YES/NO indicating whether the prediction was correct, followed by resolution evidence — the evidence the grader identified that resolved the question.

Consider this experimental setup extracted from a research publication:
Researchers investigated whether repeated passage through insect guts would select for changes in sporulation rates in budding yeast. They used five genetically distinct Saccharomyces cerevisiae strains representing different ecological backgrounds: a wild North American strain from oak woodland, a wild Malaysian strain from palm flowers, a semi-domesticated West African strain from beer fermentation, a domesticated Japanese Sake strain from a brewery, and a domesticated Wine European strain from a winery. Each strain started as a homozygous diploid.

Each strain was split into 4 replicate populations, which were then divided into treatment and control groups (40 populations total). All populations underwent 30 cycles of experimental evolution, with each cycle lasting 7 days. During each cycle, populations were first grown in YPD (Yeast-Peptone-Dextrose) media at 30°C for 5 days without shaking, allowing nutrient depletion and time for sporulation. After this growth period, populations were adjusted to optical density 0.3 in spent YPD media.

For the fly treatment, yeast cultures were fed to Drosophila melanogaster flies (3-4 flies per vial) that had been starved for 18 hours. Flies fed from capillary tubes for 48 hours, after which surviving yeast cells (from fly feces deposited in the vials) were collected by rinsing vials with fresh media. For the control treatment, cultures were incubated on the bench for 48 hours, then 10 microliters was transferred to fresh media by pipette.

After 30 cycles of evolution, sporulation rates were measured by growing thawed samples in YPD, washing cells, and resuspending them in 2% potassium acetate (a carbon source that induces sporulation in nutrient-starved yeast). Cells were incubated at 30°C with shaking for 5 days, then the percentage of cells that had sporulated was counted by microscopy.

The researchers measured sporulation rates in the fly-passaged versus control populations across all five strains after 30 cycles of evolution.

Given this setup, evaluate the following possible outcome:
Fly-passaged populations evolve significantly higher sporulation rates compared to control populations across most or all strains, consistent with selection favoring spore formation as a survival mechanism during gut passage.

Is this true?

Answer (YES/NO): YES